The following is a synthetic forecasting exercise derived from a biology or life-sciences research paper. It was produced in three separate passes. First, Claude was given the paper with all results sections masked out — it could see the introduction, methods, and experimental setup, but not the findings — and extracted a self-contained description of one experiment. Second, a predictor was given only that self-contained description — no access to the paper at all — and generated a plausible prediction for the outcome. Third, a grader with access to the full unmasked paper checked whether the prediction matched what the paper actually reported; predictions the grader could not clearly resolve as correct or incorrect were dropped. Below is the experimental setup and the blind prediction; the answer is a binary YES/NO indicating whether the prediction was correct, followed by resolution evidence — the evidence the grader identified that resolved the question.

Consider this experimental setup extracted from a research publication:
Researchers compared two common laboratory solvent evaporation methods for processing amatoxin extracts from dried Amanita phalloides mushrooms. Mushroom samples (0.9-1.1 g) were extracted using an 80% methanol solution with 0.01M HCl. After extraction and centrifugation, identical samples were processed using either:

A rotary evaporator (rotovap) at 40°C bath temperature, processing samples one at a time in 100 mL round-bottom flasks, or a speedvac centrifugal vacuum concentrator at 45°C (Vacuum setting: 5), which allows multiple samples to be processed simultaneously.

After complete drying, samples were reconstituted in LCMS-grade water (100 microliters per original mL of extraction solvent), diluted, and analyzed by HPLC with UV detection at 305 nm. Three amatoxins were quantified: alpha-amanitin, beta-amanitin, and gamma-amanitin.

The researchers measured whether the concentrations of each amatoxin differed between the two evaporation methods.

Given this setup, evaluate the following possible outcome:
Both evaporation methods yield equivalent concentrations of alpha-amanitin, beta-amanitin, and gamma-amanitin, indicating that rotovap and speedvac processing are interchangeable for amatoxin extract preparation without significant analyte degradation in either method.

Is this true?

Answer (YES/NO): NO